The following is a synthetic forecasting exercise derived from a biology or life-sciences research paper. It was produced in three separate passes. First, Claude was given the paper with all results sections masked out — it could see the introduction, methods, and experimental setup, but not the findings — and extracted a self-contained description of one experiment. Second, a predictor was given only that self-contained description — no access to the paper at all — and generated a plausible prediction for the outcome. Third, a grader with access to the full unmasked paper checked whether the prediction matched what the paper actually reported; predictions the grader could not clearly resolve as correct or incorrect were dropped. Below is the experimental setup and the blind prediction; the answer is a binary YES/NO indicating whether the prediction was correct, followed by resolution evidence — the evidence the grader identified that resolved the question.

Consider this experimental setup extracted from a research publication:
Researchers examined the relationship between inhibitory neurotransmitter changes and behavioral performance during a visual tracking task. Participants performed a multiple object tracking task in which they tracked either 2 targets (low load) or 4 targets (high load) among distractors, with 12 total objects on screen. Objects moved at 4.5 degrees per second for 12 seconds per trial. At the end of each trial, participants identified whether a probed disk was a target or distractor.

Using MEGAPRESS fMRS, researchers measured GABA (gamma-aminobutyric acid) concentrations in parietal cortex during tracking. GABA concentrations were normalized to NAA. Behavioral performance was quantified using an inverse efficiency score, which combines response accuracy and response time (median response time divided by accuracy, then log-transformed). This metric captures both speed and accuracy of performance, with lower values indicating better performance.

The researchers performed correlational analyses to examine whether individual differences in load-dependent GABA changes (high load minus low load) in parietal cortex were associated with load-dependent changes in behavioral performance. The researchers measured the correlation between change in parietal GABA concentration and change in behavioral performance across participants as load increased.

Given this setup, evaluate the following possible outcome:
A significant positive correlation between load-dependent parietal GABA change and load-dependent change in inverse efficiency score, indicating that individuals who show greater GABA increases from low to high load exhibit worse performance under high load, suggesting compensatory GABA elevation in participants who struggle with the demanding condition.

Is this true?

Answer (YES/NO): NO